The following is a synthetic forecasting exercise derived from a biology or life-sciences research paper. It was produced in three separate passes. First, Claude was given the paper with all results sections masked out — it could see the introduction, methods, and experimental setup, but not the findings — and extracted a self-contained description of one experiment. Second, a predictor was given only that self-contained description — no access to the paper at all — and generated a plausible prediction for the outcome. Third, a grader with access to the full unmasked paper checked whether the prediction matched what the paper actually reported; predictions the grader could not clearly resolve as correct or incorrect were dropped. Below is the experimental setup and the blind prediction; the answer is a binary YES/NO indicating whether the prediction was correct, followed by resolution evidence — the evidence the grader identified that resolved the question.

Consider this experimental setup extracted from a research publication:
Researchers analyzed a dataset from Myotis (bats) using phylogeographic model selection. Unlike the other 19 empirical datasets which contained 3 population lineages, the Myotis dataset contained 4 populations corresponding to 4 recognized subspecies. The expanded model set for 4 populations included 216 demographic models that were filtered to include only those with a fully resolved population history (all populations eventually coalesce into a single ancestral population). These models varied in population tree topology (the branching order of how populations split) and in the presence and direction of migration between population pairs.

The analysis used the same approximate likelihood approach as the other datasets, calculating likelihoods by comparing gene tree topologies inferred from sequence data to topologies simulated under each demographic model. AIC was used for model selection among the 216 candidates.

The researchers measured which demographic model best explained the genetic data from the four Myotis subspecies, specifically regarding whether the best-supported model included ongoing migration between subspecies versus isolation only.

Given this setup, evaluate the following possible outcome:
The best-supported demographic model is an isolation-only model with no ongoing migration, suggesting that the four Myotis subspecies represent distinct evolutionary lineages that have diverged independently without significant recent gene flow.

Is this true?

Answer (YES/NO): NO